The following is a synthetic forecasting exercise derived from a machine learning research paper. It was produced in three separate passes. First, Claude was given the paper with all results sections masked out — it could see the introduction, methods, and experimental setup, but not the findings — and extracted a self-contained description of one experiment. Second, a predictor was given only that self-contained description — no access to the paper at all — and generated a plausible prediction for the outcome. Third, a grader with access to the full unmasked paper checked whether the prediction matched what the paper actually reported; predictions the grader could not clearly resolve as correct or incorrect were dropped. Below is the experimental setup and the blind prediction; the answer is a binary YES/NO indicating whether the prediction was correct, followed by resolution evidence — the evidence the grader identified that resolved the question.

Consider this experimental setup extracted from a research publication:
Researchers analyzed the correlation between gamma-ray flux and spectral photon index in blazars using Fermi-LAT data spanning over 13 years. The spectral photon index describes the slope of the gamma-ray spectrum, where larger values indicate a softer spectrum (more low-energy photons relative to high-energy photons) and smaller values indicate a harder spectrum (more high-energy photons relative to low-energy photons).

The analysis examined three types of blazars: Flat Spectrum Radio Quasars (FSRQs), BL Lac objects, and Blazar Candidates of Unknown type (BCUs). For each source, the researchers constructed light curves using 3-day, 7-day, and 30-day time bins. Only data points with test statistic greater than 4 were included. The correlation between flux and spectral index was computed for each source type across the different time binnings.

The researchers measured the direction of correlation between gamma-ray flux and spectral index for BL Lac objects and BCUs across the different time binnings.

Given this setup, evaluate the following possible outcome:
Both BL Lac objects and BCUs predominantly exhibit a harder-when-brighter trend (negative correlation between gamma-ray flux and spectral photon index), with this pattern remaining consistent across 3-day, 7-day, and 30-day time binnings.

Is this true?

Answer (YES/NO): NO